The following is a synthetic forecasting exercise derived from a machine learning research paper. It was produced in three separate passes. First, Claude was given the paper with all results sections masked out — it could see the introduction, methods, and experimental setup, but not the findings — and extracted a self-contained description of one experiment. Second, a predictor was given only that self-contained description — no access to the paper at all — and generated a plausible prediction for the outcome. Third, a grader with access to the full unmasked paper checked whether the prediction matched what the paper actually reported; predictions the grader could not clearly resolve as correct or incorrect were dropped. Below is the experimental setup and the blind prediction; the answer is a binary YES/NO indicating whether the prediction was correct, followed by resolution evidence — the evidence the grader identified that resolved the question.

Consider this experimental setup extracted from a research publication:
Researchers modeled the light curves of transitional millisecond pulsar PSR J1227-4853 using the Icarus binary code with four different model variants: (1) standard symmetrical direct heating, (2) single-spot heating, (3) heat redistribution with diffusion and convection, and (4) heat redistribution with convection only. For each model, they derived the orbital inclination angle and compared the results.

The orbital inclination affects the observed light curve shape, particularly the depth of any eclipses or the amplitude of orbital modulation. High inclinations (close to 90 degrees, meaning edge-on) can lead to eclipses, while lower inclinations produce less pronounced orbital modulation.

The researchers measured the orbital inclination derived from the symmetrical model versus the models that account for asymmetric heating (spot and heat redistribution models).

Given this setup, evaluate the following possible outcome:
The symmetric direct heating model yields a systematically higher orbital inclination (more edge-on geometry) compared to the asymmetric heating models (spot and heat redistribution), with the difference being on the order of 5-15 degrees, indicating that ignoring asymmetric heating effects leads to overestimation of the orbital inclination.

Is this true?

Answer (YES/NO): YES